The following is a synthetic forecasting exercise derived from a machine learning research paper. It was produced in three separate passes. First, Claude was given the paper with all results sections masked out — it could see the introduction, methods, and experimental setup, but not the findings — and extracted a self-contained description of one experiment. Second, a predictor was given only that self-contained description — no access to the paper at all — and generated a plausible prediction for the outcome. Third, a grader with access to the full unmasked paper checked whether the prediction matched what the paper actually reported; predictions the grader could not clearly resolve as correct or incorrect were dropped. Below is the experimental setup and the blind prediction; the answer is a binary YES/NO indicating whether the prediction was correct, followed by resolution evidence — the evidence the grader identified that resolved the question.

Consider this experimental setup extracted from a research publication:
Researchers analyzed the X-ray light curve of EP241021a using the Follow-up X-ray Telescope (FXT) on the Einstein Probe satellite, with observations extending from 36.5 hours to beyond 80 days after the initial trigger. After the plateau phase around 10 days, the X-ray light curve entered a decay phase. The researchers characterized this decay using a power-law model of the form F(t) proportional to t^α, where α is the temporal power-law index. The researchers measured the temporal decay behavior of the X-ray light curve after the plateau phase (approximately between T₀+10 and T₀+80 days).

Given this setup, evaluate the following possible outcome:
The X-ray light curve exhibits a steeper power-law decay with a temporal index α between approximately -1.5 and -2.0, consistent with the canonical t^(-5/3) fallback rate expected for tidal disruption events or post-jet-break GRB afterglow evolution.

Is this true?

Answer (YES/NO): YES